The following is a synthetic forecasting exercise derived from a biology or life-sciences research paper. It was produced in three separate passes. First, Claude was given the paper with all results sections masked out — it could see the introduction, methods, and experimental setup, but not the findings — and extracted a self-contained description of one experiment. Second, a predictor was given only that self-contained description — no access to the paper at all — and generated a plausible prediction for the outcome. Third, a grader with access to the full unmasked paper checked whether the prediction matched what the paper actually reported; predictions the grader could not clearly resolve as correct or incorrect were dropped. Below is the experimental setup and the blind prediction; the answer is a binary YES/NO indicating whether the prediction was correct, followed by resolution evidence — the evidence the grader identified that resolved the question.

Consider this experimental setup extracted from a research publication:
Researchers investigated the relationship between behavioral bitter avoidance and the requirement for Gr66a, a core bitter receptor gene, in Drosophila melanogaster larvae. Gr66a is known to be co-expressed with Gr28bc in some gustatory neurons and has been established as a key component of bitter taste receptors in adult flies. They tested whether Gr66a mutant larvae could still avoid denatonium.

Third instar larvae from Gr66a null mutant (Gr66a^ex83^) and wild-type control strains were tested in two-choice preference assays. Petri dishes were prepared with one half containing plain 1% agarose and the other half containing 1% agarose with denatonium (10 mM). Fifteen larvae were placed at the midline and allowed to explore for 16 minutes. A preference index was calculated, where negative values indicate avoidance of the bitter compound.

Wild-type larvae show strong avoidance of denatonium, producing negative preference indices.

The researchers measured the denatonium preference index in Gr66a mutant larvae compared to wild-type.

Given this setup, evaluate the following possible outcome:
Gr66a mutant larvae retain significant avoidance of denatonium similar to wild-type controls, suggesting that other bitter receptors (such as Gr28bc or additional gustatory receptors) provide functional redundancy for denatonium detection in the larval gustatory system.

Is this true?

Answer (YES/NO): NO